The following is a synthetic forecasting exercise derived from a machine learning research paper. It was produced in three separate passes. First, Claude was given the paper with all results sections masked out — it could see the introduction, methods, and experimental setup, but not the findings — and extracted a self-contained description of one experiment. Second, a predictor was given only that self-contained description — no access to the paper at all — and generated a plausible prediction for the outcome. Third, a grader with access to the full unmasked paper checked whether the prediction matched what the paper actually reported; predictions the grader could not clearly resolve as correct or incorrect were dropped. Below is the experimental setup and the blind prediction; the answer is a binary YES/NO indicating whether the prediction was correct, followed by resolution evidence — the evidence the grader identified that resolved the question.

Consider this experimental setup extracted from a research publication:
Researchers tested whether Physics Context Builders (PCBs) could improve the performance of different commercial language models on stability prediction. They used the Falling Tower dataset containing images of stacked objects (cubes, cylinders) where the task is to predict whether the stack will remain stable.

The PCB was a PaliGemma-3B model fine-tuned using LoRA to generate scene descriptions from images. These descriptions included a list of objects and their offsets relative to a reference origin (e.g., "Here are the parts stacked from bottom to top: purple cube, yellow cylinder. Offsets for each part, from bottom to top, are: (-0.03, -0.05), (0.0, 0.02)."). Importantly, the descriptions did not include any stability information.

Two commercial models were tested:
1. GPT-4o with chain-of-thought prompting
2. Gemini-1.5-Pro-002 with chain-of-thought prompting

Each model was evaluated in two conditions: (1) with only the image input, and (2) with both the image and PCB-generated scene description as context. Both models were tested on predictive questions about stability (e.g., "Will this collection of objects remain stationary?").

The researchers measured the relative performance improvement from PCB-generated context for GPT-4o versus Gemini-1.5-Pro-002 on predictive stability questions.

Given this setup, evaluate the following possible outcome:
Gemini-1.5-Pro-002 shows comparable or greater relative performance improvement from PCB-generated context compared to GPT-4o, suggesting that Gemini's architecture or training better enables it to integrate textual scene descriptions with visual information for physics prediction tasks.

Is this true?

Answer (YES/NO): NO